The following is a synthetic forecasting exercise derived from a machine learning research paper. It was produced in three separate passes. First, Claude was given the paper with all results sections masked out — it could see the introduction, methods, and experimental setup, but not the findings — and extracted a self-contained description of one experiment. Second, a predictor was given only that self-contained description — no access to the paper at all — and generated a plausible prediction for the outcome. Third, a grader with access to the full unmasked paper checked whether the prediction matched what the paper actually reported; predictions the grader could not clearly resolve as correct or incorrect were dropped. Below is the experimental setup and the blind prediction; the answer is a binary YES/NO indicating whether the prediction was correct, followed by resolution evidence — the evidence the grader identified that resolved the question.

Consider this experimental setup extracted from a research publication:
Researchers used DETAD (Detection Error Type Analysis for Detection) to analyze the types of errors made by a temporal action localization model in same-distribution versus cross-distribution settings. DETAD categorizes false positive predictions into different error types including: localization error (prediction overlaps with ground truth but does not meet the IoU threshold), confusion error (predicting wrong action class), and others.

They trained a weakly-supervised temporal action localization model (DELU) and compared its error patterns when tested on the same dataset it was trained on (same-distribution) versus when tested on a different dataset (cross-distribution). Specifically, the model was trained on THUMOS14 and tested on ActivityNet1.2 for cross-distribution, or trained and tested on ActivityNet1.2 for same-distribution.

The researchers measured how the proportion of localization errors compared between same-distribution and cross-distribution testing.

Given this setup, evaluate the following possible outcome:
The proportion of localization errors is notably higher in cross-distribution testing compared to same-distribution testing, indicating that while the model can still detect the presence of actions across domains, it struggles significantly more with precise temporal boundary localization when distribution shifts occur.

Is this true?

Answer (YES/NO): YES